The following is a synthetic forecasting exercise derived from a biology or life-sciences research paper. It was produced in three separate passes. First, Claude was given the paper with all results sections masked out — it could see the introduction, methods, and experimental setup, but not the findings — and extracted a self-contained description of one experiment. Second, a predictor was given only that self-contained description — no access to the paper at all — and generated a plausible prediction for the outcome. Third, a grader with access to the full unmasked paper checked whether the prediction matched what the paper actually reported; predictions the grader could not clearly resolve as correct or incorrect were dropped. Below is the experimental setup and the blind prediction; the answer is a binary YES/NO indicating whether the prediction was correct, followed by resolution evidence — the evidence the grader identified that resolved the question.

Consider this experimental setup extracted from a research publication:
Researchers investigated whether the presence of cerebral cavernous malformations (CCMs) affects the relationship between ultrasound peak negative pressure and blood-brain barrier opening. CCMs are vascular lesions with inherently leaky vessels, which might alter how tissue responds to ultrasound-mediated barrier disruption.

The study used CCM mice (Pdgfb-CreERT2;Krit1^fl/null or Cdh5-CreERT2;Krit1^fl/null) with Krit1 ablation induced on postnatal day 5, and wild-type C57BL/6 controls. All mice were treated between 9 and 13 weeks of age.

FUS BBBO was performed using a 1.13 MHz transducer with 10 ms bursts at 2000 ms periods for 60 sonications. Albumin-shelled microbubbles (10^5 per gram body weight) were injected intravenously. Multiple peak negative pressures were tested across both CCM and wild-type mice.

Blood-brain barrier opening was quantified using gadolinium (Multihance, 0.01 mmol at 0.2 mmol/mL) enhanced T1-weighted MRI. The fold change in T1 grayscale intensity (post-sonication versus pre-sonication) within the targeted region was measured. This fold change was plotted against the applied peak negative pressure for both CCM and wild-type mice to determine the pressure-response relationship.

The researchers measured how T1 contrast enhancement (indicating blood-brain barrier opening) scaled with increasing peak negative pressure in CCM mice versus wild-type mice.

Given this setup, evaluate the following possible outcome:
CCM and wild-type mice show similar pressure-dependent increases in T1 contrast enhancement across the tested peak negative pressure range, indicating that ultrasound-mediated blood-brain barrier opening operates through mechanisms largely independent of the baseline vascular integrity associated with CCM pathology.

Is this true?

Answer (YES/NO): YES